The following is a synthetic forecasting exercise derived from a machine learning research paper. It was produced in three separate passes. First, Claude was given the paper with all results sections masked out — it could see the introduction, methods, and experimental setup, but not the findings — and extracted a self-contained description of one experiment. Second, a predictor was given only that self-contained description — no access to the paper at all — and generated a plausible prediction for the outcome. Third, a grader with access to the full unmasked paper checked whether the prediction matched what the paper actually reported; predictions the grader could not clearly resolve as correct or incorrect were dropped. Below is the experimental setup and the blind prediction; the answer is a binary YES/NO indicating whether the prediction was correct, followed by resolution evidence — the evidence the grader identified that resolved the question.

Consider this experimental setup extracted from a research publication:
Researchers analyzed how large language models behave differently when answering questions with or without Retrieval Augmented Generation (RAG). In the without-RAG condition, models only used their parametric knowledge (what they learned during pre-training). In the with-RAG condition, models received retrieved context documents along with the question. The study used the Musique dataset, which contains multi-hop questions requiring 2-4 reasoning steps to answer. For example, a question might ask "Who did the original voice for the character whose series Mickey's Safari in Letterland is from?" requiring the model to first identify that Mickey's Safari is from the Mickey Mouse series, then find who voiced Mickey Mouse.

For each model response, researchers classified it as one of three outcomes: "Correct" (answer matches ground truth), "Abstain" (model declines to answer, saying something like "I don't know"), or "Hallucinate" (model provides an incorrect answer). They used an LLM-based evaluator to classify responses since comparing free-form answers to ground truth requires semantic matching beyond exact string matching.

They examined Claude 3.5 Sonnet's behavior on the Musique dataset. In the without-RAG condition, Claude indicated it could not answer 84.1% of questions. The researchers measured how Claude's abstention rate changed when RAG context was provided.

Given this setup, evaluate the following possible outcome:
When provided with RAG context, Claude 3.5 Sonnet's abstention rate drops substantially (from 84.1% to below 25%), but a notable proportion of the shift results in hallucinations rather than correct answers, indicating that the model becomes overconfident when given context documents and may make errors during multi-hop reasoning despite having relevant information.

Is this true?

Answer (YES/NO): NO